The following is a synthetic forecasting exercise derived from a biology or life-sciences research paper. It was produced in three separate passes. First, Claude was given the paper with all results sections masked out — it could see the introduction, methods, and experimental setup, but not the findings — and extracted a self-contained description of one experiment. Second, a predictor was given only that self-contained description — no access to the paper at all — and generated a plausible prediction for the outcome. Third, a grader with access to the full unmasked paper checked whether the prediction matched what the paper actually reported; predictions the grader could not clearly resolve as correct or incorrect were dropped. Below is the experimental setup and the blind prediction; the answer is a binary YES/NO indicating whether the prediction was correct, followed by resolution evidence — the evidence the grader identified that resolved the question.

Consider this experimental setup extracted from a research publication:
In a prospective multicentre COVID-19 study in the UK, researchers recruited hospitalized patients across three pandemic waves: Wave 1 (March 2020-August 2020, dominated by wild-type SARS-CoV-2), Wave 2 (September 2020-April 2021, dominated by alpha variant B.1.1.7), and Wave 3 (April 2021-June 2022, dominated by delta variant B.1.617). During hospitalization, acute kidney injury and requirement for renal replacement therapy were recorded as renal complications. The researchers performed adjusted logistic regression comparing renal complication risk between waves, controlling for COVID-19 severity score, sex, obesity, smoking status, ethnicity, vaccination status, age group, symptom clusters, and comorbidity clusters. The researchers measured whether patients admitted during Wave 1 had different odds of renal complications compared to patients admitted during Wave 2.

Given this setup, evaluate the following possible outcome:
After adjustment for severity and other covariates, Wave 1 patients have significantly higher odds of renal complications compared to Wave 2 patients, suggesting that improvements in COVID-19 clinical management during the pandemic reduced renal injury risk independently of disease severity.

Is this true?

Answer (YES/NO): YES